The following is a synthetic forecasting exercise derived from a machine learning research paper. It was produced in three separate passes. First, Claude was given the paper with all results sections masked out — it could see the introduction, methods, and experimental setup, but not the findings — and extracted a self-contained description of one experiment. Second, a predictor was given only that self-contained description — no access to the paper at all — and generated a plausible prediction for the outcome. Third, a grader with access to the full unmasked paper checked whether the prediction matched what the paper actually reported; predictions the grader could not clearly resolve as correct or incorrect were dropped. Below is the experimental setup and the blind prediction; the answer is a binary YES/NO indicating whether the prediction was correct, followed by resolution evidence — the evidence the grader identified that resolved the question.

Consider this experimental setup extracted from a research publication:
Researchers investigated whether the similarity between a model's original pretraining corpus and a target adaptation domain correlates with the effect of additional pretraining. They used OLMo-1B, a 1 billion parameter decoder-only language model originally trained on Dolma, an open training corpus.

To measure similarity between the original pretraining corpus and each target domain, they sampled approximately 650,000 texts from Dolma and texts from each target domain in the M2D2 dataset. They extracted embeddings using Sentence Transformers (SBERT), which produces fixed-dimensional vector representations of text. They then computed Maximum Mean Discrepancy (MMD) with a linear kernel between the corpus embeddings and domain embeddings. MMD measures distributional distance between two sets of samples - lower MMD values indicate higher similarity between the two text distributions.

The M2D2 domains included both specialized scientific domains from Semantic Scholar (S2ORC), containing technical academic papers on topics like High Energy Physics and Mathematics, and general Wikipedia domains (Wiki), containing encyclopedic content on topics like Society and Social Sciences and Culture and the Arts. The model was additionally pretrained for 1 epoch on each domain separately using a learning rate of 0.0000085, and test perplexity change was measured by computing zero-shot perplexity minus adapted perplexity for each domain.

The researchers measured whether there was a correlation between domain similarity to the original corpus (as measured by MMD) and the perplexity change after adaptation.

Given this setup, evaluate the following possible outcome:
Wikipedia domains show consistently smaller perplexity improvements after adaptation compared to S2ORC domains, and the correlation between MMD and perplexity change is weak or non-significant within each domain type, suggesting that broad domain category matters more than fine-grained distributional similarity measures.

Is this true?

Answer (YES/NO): NO